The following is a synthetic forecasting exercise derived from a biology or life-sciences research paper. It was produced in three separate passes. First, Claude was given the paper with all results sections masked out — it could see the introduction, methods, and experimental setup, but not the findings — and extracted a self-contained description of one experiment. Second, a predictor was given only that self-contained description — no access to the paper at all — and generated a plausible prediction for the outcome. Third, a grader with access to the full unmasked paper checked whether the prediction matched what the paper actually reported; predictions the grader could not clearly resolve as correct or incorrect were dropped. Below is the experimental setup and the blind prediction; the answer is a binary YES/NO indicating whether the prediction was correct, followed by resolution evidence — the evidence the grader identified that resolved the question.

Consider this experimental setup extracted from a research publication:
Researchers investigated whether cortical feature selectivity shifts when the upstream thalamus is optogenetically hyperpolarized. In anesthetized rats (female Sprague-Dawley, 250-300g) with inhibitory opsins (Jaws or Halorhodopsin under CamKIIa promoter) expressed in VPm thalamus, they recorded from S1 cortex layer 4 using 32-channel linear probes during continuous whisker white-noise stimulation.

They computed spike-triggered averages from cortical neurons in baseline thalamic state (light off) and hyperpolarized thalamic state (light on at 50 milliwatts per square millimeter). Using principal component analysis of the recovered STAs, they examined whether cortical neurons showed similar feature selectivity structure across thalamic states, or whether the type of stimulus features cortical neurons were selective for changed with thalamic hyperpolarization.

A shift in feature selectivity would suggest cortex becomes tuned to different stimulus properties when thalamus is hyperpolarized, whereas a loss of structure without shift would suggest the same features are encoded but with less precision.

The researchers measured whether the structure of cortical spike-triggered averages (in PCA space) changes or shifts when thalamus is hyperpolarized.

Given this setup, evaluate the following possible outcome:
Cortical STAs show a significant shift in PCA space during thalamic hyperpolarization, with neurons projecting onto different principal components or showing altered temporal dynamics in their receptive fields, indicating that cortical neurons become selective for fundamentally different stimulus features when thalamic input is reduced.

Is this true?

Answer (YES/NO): NO